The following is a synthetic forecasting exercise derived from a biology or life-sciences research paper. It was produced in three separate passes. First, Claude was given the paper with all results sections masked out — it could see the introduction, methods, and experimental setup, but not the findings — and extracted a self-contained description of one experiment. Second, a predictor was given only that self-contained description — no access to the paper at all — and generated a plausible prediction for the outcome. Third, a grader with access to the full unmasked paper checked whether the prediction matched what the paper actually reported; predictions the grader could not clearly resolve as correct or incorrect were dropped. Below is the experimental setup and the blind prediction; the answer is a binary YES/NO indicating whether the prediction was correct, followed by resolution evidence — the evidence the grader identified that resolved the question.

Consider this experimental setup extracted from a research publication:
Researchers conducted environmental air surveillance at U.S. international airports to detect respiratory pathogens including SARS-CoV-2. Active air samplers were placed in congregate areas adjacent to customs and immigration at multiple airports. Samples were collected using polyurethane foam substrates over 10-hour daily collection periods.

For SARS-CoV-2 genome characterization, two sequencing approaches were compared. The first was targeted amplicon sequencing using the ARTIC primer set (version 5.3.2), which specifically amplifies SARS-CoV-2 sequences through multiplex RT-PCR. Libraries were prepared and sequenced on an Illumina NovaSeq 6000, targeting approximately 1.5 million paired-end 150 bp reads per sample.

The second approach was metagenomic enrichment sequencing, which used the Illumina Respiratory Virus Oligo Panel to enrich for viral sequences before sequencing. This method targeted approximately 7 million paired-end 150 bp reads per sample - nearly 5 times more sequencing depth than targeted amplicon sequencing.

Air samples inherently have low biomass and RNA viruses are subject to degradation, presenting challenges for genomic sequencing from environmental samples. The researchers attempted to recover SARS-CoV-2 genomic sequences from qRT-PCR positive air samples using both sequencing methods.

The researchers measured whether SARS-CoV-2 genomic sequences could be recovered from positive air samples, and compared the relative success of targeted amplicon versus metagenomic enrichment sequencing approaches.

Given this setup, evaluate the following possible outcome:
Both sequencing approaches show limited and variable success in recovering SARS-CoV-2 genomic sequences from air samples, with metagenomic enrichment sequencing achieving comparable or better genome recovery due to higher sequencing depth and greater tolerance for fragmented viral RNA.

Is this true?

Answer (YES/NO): NO